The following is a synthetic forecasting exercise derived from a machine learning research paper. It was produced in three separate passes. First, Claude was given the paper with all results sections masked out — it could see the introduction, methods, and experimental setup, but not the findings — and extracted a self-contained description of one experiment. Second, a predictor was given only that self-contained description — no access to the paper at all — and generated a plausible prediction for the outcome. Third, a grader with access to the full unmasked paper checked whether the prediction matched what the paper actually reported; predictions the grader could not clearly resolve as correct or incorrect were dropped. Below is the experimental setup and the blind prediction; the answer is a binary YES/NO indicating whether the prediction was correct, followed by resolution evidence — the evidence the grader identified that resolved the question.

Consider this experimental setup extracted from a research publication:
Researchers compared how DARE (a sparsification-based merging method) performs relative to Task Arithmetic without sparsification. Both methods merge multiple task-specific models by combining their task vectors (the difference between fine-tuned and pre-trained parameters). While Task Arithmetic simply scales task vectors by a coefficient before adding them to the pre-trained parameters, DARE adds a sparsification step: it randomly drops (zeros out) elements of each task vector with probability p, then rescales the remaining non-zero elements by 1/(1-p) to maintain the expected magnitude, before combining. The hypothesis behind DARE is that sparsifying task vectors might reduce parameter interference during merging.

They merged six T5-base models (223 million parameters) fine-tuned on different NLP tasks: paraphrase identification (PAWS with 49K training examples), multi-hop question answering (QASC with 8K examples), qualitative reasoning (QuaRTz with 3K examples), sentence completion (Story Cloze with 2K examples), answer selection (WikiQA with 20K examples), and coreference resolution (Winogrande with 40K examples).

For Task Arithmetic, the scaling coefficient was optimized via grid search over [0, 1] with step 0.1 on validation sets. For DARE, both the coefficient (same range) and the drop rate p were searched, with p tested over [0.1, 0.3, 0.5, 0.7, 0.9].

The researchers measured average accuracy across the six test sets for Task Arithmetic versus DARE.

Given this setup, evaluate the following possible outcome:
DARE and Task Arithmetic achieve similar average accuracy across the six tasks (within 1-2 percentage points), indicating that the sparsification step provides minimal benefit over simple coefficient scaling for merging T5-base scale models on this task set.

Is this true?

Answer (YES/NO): YES